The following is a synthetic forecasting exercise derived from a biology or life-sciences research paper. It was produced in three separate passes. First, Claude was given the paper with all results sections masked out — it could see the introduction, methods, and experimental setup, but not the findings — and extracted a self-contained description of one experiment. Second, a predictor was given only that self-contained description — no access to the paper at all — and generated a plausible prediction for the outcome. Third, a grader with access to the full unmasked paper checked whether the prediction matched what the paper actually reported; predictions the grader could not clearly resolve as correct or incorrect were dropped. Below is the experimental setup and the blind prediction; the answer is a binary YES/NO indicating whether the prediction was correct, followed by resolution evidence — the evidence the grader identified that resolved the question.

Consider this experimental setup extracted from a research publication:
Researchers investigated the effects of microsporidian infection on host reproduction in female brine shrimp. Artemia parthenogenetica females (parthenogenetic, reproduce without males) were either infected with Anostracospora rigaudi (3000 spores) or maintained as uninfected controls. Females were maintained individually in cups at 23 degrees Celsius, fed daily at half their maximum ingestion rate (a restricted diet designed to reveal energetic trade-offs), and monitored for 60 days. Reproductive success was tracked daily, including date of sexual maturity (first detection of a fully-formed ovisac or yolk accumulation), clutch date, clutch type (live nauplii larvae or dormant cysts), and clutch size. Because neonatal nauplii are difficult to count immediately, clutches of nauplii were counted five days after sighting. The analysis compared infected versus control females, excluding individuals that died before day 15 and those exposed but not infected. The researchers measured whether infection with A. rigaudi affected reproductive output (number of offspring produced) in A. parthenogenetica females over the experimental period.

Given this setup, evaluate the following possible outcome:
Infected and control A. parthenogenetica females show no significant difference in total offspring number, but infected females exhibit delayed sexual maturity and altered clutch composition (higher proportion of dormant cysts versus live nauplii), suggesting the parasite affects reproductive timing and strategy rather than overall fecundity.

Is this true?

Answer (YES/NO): NO